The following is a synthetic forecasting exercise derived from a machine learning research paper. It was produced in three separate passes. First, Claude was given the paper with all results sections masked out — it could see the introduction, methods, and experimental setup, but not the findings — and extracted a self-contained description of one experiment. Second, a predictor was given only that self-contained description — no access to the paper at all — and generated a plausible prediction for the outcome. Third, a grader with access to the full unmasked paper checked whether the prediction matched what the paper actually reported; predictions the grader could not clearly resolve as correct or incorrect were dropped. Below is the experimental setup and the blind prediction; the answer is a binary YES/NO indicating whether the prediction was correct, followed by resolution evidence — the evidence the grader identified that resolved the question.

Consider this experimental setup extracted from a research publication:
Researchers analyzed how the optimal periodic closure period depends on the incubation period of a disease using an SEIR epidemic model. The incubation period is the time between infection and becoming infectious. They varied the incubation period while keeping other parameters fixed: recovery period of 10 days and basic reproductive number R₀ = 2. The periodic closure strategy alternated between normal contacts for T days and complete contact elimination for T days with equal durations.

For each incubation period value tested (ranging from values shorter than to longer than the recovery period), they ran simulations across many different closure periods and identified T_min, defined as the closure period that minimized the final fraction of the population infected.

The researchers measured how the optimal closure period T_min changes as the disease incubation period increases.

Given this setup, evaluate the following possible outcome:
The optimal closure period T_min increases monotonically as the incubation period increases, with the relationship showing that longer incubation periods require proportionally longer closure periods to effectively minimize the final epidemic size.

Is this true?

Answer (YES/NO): YES